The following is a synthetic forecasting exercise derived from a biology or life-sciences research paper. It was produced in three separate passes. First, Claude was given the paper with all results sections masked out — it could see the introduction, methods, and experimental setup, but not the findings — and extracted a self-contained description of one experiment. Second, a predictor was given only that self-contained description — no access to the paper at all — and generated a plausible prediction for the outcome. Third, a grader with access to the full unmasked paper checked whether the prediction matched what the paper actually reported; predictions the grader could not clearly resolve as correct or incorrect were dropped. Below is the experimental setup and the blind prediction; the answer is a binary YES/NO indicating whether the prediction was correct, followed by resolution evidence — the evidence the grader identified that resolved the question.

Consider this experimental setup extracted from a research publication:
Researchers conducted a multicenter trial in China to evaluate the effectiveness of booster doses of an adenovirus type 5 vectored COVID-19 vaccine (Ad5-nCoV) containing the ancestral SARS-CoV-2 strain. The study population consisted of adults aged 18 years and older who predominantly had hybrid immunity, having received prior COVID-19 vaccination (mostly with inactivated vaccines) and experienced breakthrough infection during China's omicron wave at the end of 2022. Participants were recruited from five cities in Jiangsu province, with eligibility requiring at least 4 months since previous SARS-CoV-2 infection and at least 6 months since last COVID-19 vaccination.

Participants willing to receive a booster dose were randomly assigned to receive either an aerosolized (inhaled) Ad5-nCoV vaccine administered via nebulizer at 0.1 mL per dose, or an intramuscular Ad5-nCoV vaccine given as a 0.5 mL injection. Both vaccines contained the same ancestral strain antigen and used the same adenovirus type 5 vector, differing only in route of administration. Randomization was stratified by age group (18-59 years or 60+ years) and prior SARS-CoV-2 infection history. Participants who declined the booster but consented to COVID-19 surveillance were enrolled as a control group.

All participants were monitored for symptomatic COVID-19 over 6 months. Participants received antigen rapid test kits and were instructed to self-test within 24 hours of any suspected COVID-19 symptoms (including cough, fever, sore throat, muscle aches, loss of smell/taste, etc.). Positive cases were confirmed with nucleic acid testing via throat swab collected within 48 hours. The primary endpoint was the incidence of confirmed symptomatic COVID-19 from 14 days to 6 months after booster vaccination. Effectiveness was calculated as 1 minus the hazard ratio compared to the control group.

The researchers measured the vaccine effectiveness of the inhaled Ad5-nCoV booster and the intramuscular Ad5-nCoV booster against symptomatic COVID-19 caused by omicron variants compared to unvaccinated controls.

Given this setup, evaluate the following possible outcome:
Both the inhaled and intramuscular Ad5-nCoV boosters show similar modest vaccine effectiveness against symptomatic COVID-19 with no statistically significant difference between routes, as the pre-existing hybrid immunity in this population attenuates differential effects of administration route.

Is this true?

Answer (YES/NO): NO